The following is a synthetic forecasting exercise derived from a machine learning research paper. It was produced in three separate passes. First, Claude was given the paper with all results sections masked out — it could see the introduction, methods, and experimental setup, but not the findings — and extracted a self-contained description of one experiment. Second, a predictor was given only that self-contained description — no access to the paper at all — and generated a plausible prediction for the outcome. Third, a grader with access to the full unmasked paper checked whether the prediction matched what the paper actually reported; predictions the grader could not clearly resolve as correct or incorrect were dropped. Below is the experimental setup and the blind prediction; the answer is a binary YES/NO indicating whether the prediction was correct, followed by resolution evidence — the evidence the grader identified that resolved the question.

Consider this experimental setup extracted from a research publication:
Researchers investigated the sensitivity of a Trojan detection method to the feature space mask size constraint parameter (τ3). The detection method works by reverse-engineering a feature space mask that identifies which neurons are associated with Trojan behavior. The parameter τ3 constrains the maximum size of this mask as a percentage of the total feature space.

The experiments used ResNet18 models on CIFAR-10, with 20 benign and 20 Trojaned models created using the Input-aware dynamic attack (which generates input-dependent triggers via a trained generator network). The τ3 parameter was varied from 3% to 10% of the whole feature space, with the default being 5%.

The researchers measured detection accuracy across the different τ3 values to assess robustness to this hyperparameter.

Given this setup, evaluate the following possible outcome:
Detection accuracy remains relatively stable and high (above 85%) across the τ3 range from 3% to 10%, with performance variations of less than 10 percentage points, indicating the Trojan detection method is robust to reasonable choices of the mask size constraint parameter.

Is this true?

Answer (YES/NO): YES